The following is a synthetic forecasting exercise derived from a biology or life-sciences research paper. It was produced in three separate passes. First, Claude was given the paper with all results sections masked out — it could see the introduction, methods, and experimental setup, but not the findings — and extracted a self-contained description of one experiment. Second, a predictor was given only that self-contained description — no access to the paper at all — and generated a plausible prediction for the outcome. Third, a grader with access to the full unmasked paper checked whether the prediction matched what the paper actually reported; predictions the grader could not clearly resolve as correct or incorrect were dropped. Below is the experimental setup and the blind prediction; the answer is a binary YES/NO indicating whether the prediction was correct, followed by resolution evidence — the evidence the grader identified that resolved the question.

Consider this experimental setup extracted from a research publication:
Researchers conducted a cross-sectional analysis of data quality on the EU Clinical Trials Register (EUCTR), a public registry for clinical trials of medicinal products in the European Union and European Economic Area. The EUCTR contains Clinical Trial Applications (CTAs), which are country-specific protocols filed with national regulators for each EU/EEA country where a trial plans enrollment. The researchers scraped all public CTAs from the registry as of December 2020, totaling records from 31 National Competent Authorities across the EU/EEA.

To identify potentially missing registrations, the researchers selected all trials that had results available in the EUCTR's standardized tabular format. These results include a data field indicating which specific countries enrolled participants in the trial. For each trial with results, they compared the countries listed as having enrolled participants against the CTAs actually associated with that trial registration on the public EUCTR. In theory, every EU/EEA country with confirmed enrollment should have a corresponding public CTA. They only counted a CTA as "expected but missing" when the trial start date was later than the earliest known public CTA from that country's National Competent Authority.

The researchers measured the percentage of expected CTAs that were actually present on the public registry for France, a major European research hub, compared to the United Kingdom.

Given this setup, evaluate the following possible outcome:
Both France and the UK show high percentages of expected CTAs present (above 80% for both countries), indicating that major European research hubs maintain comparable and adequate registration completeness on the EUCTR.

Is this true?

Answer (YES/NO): NO